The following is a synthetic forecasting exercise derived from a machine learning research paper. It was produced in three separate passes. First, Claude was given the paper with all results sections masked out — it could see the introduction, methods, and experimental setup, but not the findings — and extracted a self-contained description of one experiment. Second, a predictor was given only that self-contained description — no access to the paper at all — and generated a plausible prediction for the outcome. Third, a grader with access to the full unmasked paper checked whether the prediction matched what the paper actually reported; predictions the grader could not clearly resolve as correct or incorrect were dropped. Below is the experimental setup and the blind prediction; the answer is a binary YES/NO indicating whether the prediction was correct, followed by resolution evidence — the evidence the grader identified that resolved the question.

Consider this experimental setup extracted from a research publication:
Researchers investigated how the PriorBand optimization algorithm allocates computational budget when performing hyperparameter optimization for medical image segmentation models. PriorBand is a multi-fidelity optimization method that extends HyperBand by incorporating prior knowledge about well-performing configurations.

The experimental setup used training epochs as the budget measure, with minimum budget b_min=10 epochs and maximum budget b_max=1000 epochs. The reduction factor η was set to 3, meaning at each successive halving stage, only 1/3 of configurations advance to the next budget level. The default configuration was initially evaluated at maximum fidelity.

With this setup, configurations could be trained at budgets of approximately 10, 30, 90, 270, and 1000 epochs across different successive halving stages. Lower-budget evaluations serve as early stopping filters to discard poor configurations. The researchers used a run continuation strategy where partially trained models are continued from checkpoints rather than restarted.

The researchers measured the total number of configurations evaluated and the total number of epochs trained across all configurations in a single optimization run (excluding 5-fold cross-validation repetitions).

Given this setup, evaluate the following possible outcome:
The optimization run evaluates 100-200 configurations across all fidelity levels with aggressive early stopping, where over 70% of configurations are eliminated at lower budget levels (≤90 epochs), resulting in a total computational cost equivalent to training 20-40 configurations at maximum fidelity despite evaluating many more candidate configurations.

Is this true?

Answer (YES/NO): NO